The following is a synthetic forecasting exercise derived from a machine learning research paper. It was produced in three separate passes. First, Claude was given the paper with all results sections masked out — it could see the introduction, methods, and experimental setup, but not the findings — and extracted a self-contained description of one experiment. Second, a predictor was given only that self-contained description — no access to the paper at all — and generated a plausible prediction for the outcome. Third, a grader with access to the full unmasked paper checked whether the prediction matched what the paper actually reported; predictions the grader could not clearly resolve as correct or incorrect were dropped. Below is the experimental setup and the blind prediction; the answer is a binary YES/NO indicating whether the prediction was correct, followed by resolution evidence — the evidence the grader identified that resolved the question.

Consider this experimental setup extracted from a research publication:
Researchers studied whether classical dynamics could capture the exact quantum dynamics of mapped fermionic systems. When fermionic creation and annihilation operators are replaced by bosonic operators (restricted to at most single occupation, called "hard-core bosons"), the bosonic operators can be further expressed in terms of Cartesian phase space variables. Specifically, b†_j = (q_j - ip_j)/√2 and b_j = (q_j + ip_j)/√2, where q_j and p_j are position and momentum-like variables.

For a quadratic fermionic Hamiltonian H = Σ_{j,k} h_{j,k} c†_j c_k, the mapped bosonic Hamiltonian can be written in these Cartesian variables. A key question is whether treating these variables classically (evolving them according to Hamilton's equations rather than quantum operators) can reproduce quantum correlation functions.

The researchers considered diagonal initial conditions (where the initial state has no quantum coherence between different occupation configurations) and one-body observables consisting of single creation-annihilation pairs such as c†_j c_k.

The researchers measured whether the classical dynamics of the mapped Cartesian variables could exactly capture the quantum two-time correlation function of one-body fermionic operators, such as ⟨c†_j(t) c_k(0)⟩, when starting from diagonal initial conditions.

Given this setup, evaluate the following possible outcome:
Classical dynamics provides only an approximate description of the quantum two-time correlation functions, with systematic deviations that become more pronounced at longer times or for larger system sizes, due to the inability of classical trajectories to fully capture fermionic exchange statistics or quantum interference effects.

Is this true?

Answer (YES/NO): NO